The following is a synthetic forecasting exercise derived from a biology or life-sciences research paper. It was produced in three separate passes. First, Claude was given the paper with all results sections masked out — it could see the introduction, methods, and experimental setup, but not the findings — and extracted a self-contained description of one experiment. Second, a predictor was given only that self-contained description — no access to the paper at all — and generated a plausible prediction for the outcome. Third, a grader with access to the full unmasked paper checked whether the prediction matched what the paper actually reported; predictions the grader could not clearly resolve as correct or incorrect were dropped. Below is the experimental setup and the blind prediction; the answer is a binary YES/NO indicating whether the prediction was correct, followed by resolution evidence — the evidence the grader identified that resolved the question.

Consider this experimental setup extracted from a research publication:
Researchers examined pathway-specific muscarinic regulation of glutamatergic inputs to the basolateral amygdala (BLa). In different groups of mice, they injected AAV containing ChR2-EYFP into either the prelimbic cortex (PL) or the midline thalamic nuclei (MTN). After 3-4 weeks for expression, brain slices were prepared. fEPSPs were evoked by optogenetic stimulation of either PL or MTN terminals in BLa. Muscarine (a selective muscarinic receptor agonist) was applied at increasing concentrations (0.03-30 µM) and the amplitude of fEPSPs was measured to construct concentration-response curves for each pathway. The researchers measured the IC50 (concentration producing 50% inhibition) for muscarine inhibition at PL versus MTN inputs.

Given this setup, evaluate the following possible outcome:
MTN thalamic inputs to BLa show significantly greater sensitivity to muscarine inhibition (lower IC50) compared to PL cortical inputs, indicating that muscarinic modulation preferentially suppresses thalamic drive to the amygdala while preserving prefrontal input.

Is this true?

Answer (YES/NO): NO